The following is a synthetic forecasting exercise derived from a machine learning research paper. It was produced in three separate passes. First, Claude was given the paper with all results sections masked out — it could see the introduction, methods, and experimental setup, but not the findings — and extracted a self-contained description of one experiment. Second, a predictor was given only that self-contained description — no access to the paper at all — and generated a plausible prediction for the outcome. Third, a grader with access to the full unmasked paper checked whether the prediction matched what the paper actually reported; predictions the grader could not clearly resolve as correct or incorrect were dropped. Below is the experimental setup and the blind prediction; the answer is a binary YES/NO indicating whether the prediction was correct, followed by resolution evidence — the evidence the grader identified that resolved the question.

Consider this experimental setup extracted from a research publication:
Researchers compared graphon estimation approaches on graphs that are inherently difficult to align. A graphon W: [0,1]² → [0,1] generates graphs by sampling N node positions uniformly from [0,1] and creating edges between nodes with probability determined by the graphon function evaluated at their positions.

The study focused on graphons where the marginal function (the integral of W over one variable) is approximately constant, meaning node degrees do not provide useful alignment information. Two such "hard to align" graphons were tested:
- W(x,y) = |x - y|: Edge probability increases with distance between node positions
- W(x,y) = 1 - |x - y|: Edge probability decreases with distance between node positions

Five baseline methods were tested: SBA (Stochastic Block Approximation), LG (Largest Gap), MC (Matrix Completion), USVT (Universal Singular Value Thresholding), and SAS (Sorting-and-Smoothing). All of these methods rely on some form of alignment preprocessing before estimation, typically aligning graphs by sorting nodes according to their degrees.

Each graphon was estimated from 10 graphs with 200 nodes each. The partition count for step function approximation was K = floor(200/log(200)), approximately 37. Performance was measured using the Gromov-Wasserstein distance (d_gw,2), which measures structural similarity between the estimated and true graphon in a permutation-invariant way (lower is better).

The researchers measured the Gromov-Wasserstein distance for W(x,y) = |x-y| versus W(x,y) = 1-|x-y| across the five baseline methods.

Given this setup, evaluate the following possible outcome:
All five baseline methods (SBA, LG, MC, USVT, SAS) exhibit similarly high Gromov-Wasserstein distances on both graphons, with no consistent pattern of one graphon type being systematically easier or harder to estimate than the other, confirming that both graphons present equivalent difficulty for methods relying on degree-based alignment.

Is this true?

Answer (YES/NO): NO